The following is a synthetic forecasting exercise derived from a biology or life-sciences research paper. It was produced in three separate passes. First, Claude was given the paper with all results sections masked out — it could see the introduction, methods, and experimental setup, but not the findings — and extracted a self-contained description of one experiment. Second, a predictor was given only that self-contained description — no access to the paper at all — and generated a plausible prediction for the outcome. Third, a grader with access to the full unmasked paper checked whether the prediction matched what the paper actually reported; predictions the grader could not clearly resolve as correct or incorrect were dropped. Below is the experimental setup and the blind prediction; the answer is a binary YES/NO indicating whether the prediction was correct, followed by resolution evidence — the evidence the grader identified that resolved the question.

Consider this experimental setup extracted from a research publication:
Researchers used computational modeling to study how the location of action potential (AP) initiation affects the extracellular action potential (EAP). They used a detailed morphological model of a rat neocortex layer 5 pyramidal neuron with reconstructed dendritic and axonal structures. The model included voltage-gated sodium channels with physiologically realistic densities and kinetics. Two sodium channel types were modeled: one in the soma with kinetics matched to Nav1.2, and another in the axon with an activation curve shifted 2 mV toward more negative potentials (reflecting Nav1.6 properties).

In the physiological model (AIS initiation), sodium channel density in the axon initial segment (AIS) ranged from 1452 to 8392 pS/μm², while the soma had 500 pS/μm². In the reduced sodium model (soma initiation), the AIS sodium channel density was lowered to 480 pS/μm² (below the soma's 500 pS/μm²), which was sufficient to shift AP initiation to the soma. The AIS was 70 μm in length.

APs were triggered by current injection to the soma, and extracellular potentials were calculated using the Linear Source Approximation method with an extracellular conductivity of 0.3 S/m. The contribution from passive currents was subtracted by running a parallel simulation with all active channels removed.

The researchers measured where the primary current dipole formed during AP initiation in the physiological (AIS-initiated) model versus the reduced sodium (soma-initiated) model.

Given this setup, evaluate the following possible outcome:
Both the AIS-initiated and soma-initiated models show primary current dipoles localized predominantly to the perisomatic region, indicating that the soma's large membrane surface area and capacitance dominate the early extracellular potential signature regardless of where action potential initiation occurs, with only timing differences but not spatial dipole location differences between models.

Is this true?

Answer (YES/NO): NO